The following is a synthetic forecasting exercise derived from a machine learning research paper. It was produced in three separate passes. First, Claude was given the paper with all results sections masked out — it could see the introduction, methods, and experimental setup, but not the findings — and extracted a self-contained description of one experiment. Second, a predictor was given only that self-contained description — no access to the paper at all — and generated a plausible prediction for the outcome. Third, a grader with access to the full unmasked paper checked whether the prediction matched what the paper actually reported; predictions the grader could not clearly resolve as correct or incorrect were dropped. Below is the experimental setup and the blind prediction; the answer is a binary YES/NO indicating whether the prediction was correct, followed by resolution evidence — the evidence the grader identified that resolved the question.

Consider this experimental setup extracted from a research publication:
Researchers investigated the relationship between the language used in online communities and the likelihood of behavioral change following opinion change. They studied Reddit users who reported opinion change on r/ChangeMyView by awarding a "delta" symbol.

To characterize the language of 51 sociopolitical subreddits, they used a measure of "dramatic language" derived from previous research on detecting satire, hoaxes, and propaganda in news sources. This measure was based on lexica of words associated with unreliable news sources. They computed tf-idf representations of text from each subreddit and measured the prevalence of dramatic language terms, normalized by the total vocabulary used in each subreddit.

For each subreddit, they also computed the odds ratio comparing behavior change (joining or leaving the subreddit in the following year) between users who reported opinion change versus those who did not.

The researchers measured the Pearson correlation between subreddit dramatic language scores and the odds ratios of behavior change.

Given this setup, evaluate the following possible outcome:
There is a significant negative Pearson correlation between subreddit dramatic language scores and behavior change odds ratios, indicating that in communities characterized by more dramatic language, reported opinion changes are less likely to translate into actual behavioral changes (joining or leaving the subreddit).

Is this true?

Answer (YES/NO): NO